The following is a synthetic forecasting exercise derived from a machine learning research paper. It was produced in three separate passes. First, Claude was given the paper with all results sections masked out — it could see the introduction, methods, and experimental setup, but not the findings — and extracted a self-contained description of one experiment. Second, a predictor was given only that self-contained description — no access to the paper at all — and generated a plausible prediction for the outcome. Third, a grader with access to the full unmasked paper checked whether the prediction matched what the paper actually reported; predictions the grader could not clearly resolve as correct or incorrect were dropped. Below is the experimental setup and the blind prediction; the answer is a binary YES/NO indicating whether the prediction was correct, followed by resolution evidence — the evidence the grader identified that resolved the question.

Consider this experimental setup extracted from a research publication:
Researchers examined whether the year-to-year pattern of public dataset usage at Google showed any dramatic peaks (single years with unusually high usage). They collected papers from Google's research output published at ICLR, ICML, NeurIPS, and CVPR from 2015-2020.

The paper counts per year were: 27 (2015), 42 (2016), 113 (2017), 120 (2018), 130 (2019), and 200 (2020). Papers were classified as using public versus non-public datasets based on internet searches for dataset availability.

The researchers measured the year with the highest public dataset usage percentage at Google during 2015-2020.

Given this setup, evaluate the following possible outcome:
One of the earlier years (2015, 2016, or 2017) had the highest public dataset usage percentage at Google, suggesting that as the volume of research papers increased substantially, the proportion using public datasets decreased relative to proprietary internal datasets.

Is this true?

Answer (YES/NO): YES